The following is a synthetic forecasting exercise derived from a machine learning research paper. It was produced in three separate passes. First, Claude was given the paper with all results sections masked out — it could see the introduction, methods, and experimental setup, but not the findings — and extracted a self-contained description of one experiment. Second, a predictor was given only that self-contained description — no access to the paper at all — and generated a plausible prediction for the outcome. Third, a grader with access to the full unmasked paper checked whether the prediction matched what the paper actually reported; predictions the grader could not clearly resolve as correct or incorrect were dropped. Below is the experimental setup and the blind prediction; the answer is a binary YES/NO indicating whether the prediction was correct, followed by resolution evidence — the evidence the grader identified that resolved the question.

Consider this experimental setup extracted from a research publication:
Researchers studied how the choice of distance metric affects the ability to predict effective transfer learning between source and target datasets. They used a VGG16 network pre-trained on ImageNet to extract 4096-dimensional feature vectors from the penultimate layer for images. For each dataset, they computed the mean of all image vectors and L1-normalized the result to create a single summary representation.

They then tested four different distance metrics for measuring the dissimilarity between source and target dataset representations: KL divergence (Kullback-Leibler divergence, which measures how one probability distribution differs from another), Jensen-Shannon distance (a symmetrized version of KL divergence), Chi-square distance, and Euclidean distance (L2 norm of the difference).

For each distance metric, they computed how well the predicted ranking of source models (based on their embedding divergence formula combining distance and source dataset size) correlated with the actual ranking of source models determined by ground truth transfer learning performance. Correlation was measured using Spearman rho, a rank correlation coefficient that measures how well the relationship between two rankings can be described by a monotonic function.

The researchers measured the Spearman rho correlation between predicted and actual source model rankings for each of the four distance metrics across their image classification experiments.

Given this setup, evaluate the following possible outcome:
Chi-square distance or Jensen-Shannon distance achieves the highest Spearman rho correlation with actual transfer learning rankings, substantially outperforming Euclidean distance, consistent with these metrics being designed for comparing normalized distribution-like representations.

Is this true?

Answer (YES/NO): NO